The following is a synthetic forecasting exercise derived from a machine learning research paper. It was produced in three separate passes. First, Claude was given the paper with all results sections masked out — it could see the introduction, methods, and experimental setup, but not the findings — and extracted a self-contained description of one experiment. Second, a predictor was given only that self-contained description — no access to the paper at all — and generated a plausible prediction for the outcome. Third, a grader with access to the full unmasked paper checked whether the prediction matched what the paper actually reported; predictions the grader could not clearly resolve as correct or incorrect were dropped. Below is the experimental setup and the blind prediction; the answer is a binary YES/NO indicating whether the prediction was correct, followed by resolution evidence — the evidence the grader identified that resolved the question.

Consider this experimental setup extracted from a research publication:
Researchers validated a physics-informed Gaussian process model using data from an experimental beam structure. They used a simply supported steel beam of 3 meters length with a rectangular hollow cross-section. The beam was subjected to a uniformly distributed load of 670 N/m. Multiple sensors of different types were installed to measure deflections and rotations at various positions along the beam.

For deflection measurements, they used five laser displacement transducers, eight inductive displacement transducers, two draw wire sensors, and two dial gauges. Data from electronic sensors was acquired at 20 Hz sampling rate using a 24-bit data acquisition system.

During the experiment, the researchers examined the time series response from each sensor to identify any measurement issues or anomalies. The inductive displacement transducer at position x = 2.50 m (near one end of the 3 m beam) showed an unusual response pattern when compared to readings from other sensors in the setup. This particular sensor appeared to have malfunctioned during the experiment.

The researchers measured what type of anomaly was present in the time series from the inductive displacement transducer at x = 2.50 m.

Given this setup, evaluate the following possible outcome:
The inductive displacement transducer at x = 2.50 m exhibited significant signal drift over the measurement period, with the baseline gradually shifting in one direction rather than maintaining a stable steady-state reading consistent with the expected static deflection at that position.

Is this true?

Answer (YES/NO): NO